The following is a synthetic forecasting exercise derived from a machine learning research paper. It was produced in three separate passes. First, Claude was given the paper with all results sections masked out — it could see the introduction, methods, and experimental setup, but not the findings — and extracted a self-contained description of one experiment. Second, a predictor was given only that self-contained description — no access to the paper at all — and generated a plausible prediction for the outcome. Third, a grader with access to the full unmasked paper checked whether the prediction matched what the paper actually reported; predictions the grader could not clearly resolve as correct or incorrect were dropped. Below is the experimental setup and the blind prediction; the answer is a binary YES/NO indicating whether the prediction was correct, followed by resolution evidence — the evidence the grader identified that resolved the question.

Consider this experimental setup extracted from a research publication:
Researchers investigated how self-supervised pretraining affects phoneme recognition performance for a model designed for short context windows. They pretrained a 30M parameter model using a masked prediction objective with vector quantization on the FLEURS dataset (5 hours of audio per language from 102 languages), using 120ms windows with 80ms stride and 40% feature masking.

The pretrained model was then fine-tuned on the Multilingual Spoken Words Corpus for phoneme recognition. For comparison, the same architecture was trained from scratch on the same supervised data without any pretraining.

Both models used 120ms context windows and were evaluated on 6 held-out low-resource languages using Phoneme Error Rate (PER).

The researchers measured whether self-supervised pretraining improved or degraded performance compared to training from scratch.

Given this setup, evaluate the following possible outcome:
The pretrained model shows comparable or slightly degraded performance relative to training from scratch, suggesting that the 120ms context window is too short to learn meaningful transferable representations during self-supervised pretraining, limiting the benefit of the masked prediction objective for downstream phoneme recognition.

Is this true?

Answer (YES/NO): NO